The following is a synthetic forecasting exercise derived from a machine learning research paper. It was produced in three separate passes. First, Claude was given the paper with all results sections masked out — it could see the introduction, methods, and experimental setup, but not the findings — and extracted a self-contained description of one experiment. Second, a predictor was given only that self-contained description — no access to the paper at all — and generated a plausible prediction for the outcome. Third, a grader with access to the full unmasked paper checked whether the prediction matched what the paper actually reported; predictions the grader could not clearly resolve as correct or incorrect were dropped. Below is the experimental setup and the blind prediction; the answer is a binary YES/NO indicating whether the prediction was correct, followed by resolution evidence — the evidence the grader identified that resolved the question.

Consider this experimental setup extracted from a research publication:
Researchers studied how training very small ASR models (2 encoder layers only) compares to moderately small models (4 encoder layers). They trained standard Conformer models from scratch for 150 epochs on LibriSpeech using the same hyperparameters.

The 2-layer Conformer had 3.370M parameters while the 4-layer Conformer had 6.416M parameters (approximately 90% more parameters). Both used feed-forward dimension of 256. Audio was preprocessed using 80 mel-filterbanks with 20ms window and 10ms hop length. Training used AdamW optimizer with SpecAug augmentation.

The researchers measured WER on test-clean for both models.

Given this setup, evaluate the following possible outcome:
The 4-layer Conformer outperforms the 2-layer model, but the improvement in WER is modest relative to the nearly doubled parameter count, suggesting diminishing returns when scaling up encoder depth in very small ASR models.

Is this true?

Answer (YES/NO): NO